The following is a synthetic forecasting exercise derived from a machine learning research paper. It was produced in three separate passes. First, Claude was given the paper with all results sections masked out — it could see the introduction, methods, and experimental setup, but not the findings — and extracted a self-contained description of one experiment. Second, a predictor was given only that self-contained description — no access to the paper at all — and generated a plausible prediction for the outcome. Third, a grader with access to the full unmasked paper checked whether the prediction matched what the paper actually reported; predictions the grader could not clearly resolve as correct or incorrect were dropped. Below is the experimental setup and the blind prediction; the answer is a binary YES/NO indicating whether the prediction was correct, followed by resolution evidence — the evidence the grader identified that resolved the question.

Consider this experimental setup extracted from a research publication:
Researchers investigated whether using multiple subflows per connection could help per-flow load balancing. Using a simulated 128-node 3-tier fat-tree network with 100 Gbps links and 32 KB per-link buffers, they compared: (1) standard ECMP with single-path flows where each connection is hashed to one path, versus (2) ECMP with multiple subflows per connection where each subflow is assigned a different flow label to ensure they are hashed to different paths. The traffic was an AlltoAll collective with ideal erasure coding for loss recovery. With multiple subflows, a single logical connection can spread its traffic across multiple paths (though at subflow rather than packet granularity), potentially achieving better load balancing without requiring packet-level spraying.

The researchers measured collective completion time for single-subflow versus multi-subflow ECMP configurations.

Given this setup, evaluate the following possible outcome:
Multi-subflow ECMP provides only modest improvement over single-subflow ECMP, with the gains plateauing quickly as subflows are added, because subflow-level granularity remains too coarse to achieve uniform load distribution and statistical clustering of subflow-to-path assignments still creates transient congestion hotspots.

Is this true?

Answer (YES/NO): NO